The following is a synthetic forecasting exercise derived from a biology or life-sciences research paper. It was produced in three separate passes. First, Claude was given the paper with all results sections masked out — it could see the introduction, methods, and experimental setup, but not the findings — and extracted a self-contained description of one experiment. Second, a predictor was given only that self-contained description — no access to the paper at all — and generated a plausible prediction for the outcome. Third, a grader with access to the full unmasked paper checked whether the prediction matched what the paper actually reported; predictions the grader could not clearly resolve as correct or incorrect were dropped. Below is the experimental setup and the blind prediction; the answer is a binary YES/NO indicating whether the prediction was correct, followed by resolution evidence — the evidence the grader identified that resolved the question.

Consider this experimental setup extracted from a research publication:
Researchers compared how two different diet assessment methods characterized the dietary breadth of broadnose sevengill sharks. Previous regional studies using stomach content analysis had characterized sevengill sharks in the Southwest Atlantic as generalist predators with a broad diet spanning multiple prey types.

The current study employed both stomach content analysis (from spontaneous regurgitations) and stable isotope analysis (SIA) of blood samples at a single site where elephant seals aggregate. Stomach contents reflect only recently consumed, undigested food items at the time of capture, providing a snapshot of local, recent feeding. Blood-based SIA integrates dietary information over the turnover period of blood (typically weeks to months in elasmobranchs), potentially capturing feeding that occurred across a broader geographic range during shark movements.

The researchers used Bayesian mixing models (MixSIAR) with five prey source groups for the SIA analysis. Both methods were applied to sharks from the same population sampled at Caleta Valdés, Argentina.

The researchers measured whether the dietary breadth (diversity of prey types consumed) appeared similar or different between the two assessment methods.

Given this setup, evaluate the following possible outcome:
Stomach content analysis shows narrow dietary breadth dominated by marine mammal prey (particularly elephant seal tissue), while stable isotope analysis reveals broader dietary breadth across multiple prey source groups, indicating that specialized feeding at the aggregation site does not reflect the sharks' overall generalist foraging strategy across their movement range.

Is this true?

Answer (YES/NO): YES